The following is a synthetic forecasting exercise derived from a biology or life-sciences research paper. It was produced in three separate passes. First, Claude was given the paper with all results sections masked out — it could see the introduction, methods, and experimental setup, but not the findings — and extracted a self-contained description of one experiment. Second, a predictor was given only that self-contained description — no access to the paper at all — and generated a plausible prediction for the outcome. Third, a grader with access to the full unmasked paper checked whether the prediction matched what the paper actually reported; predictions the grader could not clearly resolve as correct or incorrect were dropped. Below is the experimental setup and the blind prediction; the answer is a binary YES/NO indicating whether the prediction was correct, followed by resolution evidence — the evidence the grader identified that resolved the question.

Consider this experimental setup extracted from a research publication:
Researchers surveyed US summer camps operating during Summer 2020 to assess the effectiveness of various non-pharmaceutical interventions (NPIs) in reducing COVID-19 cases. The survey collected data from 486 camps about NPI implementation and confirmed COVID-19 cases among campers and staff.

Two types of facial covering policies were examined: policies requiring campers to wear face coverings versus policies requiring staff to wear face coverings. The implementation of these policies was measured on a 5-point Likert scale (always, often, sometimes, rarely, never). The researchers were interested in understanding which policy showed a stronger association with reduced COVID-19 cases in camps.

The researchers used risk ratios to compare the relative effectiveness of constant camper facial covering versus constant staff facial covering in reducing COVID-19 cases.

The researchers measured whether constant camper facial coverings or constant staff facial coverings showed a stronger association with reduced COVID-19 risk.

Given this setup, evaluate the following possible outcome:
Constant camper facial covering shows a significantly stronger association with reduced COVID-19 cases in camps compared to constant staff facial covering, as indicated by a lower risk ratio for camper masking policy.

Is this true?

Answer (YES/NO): YES